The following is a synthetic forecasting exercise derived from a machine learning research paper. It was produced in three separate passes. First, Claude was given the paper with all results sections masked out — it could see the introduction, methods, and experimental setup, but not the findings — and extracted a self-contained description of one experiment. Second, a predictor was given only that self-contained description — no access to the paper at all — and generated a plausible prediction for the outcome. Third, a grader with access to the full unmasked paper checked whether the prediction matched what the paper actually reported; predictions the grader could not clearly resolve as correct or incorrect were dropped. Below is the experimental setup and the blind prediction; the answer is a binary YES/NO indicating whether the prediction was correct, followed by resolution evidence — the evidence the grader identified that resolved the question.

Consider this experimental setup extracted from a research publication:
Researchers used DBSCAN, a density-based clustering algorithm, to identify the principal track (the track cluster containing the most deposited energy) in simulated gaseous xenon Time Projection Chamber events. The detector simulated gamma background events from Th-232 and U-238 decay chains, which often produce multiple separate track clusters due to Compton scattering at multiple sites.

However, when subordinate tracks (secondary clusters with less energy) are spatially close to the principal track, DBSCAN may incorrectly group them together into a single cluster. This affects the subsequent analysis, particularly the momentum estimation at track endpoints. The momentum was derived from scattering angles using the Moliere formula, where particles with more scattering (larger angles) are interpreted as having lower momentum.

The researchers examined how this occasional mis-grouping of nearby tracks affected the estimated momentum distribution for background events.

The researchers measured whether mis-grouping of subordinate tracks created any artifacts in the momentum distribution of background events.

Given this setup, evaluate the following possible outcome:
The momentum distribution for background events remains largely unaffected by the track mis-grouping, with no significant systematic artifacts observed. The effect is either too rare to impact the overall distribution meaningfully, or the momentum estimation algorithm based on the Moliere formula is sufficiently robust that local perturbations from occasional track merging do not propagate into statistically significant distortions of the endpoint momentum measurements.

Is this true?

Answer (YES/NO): NO